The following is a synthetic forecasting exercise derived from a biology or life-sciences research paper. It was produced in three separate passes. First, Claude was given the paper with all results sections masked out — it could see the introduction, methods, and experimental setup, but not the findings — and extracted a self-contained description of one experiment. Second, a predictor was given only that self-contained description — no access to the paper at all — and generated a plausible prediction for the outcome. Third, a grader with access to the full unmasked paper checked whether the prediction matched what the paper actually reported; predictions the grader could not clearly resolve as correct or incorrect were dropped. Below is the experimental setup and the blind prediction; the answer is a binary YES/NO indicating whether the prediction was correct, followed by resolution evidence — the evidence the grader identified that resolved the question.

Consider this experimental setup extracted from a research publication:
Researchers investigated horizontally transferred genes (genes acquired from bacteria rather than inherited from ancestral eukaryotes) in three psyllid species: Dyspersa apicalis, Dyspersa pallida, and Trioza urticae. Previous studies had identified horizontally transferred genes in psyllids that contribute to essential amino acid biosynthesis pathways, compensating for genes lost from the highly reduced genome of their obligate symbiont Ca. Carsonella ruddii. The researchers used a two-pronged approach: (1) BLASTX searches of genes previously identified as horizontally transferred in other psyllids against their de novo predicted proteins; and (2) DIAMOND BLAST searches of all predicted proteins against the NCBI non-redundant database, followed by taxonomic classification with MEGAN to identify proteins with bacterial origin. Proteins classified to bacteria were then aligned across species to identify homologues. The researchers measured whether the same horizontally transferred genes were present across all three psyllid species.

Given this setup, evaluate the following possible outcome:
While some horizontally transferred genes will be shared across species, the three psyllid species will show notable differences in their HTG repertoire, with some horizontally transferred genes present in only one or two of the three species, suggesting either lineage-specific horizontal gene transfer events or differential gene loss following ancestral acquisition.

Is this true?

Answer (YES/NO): YES